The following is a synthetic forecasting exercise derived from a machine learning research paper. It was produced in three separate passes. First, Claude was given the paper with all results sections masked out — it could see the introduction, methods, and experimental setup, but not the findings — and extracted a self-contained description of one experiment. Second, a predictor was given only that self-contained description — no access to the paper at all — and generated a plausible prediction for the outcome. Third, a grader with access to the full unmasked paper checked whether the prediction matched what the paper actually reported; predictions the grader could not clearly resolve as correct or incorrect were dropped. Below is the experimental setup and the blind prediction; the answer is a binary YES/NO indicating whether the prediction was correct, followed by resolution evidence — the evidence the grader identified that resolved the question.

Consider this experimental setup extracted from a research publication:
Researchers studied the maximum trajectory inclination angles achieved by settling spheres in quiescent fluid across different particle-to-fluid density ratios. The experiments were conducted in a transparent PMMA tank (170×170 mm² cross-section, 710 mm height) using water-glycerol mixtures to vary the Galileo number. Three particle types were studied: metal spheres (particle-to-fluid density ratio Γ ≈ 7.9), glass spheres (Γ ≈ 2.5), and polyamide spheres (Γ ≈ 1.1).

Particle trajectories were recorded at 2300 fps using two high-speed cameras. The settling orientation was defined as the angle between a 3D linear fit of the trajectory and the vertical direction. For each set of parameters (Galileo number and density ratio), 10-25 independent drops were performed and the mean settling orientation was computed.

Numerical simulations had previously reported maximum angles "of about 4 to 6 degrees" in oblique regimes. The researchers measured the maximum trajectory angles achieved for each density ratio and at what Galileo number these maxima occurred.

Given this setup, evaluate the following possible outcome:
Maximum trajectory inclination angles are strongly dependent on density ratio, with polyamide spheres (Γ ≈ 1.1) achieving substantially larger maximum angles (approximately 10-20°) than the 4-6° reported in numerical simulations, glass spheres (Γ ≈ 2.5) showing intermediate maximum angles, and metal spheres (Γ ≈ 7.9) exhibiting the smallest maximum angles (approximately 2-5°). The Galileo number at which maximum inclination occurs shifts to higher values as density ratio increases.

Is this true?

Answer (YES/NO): NO